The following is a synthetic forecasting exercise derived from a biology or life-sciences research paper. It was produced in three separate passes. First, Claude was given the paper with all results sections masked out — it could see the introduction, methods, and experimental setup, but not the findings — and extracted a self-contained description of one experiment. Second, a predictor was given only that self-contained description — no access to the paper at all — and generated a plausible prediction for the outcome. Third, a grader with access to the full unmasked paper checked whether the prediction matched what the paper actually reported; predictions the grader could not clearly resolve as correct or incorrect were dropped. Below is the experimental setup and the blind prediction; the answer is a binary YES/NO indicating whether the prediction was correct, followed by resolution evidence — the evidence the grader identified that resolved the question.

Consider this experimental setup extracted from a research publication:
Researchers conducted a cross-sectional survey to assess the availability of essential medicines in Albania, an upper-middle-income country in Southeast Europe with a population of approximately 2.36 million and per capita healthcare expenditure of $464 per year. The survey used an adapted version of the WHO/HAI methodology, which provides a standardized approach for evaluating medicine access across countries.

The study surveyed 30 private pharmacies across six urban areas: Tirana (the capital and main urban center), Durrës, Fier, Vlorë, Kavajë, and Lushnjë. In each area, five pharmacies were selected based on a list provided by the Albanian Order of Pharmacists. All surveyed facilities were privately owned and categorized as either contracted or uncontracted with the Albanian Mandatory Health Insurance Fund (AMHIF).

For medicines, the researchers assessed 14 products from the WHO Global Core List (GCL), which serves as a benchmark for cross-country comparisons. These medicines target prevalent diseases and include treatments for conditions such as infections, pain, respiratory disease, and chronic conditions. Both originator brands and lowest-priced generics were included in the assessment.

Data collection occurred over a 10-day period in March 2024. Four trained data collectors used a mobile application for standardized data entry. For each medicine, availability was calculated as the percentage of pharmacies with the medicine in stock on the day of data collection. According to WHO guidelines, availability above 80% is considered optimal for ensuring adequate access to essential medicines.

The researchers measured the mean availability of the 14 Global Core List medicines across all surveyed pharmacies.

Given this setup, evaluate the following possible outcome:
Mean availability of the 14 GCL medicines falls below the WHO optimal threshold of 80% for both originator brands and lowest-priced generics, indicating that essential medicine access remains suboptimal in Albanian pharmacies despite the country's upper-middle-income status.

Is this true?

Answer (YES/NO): YES